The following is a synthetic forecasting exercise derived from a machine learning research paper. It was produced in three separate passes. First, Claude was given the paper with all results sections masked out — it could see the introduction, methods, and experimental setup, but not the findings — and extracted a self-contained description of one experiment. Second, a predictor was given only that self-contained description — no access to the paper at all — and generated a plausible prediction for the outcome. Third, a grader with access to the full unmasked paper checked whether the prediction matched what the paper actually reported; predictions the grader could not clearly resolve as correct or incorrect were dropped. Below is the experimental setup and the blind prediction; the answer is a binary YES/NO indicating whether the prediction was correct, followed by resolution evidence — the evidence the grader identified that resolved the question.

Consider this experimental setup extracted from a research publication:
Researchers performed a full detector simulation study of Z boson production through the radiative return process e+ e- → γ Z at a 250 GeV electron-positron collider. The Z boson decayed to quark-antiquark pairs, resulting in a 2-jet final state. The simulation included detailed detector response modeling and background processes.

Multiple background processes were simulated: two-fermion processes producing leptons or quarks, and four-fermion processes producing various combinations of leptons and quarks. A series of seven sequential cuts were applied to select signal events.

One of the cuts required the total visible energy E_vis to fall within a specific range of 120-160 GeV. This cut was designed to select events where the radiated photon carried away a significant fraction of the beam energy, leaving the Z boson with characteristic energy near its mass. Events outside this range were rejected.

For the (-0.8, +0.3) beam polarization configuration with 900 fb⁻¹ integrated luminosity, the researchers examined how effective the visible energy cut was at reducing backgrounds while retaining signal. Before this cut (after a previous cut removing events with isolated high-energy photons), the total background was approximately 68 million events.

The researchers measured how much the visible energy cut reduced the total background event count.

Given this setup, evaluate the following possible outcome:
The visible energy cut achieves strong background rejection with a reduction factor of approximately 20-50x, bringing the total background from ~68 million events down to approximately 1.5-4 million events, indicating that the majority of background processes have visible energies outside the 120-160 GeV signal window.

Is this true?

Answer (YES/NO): NO